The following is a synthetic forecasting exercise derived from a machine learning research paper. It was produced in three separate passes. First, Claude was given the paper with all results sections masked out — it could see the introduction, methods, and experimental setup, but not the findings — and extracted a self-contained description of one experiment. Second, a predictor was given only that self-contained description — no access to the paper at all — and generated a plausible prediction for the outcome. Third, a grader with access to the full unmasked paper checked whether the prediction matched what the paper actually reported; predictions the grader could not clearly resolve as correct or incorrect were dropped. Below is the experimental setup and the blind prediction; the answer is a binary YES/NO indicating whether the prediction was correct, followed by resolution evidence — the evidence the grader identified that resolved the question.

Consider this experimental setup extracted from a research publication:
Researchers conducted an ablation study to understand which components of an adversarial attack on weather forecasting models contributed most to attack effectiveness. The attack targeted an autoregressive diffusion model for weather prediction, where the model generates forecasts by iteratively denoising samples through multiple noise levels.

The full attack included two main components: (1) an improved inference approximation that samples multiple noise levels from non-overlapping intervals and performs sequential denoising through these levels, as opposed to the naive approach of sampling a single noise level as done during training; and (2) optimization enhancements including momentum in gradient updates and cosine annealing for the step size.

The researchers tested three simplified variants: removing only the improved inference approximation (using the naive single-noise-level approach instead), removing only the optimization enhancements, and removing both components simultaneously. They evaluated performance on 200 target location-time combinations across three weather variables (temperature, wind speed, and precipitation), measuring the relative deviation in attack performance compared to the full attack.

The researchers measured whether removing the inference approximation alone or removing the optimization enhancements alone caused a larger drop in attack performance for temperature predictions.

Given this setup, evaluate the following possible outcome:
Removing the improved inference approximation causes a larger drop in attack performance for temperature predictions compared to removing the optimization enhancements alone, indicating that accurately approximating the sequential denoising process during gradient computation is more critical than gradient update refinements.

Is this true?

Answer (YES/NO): YES